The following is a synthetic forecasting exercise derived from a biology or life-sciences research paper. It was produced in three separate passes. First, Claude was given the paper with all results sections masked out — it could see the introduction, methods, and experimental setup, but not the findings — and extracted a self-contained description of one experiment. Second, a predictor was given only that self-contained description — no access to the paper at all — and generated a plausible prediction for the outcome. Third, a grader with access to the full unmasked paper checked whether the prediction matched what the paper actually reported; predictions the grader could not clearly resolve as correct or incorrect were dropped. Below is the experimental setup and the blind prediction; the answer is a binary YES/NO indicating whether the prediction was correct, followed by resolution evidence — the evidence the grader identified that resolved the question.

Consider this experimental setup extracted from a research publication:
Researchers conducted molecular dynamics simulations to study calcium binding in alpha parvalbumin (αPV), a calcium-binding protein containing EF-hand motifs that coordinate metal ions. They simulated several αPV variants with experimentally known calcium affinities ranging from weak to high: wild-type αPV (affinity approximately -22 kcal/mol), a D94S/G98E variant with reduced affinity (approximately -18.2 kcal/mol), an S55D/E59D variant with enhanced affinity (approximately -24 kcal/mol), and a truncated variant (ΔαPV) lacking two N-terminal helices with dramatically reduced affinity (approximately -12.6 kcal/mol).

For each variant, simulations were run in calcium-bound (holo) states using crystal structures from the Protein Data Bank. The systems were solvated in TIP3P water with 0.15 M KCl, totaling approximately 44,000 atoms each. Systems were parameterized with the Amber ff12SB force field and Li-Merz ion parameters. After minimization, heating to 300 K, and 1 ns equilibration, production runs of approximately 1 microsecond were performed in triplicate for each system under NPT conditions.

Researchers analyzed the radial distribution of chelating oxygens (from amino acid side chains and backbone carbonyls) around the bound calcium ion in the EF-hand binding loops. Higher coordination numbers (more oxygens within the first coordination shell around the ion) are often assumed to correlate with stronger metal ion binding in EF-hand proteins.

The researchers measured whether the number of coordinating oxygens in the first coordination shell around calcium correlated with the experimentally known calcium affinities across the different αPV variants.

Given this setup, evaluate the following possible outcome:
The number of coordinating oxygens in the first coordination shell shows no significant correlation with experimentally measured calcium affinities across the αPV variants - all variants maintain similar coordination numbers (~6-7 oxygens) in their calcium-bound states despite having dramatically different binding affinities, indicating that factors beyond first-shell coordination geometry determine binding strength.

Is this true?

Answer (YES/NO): NO